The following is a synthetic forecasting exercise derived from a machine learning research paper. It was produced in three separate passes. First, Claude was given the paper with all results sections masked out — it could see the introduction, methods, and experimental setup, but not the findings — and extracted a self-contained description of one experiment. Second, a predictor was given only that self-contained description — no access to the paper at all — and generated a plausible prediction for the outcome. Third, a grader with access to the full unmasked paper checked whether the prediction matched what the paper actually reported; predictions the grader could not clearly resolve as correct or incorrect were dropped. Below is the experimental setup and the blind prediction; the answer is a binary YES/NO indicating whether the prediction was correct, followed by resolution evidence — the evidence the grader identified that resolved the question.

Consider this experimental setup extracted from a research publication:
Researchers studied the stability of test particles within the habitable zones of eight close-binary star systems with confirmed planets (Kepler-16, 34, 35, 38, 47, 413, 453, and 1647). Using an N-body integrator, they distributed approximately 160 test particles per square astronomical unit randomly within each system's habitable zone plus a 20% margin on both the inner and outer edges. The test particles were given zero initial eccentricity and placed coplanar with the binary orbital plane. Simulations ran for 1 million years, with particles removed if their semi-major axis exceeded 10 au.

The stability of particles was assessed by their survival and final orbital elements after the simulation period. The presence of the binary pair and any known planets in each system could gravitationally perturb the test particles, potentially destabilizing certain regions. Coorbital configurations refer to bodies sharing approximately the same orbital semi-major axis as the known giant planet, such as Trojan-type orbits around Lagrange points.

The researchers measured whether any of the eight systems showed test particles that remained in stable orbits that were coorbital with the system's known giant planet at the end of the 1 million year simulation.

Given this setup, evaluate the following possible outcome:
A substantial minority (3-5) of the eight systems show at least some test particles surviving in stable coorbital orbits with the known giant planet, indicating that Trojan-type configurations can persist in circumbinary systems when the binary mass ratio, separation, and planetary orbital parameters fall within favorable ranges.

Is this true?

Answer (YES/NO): YES